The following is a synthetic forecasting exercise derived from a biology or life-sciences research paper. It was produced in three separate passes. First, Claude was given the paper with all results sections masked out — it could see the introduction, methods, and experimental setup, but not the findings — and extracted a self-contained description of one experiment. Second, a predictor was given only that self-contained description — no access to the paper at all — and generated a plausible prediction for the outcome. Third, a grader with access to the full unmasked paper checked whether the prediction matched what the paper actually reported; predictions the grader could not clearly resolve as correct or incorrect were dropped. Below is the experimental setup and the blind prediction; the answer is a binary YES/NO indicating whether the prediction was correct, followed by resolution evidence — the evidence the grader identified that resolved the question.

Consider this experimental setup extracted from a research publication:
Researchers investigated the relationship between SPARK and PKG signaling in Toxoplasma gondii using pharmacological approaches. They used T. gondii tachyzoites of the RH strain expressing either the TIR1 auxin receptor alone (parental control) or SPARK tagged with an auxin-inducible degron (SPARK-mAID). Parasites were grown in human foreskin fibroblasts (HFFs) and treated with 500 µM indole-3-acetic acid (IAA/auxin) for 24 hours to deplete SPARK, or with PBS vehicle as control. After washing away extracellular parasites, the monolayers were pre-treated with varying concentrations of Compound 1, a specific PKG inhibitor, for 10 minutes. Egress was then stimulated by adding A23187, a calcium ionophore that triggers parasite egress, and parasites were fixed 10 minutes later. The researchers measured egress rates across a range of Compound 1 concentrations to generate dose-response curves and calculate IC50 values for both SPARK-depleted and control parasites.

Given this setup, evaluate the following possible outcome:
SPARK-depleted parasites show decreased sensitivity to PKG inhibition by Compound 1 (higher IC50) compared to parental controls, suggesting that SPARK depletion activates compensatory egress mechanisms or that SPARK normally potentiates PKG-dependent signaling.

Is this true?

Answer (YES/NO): NO